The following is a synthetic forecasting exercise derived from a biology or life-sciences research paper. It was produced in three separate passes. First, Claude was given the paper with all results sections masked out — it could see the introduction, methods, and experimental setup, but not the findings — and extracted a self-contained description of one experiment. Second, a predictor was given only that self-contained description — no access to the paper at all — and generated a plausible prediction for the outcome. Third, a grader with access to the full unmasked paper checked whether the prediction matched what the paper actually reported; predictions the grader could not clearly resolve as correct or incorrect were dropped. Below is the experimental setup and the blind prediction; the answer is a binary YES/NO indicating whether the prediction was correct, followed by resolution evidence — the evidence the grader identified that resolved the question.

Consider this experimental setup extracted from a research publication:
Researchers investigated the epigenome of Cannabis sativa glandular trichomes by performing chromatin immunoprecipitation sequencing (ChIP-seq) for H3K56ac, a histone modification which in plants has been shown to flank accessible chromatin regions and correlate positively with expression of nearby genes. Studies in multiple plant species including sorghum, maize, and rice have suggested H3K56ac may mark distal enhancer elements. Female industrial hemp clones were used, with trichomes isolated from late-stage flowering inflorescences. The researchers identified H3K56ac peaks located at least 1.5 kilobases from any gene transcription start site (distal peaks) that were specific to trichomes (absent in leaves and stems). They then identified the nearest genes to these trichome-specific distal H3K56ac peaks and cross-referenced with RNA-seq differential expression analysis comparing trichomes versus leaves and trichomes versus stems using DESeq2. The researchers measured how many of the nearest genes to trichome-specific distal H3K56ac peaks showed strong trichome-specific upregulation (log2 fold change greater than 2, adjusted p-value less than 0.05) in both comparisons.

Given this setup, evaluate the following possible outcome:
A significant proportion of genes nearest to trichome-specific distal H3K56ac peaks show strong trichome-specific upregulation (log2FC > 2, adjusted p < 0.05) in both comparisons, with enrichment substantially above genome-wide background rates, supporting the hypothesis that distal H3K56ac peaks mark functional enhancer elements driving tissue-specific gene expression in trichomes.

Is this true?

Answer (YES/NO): NO